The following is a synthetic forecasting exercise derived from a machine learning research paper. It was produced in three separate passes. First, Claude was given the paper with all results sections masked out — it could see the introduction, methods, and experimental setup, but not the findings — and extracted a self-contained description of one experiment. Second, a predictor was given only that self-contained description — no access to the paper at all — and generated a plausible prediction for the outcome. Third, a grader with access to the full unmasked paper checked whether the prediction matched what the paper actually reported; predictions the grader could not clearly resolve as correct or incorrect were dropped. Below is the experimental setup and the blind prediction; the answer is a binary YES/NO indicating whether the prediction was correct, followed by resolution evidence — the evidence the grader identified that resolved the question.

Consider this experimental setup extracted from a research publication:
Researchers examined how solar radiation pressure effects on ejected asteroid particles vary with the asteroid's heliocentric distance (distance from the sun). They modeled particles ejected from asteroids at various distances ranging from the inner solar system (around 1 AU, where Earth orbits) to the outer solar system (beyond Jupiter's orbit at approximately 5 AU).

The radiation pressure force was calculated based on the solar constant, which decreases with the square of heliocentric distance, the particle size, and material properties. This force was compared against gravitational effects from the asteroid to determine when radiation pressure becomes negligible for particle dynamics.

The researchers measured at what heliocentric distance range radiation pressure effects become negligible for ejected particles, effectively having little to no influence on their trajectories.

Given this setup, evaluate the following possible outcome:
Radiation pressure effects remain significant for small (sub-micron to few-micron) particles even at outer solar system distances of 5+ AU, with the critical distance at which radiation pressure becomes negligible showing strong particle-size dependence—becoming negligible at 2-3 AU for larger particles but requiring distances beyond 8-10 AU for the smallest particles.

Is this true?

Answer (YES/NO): NO